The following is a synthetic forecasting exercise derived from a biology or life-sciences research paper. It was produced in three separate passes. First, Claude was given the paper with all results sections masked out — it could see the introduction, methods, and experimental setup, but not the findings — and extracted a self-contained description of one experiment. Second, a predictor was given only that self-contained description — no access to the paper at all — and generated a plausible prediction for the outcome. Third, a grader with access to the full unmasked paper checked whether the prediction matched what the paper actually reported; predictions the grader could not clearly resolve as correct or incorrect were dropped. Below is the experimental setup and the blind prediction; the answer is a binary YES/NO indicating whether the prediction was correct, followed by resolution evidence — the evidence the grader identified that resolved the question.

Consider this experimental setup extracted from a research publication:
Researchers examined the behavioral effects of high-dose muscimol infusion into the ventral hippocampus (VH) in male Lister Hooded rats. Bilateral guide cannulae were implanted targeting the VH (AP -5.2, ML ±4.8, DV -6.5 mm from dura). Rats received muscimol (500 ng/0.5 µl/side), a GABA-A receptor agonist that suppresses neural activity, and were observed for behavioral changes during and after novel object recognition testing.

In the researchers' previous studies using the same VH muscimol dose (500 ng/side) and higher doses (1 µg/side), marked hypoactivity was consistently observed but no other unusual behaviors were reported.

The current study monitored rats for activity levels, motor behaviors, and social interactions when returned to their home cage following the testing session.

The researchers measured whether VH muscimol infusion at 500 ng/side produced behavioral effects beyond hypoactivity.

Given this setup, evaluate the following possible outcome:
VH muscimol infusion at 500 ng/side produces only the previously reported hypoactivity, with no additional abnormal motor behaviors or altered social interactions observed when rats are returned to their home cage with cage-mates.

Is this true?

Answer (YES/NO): NO